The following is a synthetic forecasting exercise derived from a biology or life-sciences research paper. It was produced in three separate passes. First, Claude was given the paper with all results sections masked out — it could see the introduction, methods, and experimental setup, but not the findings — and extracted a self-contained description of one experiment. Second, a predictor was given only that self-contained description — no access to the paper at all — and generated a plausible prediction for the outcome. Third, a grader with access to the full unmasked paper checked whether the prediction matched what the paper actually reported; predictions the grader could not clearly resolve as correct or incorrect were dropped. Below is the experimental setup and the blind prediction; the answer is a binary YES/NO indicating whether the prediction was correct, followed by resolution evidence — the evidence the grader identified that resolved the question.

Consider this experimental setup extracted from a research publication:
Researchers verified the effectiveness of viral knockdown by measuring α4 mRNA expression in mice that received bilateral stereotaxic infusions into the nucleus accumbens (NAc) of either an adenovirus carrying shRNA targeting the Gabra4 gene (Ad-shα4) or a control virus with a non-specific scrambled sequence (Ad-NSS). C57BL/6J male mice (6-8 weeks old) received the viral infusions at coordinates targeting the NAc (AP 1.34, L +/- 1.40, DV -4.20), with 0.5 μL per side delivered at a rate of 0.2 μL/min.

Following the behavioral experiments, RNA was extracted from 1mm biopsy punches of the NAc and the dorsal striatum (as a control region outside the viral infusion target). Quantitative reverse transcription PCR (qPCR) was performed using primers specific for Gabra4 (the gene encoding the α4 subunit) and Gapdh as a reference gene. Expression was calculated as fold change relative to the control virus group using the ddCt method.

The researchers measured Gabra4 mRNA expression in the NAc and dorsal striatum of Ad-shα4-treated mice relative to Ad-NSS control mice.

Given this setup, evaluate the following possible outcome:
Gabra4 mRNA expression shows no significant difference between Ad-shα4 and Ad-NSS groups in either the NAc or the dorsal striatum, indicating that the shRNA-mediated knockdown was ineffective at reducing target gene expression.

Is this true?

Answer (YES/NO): NO